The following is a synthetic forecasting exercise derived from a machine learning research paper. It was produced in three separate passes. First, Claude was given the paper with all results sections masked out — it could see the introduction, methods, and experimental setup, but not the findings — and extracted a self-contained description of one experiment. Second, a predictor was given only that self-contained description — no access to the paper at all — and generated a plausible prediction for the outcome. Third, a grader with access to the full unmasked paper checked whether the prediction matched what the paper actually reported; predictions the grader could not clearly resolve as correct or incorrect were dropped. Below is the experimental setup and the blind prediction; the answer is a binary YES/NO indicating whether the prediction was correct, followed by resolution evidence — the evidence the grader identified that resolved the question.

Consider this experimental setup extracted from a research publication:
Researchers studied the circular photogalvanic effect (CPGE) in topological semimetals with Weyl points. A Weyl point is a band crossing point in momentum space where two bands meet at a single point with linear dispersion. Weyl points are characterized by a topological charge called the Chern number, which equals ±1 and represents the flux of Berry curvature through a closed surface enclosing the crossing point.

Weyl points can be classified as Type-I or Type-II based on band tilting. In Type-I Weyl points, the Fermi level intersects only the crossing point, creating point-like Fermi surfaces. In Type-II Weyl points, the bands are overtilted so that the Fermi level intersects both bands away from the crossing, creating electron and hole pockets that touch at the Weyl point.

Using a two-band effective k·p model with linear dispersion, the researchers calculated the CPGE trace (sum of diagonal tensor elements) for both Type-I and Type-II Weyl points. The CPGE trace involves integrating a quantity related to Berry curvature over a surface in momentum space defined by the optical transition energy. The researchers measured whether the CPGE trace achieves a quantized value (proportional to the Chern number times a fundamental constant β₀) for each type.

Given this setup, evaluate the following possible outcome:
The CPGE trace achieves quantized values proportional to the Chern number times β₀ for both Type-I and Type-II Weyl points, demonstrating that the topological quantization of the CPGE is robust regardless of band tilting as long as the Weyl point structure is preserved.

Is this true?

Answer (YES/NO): NO